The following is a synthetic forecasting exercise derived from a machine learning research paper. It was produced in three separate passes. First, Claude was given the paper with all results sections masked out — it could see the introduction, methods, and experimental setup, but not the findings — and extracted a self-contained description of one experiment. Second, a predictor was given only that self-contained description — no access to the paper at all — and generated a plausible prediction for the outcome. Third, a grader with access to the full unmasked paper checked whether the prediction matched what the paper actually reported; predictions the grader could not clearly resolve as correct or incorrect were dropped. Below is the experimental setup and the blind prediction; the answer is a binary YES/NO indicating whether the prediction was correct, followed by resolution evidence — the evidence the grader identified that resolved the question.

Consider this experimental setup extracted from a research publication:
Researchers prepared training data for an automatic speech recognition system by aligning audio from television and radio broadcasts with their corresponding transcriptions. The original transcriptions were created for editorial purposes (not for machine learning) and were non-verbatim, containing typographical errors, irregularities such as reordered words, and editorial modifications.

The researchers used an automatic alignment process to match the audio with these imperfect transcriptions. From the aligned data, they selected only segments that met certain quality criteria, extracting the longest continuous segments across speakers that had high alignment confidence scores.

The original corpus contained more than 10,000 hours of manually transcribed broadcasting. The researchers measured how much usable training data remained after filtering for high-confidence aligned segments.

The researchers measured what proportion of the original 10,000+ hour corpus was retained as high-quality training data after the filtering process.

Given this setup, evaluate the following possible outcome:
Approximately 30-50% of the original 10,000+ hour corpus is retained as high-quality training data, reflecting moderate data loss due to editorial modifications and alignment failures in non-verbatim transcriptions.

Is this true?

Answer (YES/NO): NO